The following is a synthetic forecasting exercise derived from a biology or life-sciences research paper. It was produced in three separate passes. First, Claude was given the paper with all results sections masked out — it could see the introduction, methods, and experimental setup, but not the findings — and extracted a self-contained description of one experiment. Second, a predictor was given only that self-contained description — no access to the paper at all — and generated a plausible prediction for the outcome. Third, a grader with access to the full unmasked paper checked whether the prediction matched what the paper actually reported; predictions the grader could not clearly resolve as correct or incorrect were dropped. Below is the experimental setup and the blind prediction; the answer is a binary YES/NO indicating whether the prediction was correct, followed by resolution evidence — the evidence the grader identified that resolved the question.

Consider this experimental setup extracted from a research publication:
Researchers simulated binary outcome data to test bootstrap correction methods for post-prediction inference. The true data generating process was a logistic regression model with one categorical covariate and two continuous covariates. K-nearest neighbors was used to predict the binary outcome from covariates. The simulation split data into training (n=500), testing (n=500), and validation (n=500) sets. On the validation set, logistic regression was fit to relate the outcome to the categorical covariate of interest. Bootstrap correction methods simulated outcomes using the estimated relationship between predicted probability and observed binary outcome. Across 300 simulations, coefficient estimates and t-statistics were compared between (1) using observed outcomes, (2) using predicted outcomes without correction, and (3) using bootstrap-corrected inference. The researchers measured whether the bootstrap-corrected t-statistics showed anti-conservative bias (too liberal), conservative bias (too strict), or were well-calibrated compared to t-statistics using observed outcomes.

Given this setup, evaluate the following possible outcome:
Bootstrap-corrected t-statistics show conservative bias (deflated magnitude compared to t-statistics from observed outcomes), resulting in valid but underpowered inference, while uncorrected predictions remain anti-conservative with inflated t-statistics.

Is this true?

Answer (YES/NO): NO